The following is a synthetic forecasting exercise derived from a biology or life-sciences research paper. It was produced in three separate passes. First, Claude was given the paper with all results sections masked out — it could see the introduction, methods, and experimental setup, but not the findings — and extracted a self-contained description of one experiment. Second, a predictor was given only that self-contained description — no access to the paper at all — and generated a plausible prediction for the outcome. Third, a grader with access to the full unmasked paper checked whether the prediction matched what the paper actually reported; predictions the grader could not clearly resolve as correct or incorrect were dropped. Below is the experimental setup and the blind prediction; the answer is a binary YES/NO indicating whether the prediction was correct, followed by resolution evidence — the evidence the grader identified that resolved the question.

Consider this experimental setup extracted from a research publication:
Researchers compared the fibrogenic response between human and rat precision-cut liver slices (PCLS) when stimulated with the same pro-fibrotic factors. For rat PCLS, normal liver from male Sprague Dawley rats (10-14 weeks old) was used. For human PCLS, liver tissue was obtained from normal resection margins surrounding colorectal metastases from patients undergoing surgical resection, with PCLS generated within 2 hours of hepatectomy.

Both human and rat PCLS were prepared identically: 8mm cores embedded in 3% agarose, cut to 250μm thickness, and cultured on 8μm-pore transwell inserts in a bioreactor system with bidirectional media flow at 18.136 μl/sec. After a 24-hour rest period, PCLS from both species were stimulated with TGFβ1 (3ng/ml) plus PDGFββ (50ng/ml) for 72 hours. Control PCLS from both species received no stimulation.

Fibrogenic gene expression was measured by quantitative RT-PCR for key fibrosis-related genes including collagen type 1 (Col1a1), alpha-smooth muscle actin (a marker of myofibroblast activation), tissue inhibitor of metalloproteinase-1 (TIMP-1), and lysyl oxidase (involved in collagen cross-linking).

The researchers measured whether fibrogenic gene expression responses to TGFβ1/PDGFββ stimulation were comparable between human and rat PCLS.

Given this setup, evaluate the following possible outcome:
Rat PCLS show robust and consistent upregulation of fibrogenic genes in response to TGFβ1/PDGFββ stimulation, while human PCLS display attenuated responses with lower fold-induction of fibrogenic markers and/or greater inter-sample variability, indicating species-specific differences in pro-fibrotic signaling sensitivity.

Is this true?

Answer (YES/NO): NO